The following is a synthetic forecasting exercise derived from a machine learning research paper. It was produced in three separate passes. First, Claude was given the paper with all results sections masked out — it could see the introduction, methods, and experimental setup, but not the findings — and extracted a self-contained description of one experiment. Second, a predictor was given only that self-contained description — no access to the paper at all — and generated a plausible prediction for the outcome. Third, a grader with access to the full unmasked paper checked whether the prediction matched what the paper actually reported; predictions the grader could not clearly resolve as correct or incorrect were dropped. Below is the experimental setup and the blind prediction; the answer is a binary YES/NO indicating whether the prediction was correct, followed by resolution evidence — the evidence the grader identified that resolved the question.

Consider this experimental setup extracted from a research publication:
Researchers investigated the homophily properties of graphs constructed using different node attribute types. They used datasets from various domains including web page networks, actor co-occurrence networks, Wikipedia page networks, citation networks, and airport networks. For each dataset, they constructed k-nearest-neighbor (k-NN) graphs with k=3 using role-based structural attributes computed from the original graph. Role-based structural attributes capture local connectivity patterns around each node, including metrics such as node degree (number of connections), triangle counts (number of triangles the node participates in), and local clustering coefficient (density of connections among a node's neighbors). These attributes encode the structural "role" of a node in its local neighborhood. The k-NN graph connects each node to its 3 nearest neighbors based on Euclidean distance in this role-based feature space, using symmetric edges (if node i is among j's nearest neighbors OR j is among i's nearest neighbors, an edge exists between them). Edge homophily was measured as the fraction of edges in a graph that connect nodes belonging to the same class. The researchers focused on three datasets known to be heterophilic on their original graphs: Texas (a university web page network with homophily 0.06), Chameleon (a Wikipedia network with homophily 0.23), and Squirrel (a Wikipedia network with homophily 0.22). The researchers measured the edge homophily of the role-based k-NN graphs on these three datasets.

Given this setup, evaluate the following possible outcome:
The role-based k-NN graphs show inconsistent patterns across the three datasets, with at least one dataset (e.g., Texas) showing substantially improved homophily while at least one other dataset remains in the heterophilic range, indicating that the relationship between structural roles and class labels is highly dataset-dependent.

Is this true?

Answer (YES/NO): NO